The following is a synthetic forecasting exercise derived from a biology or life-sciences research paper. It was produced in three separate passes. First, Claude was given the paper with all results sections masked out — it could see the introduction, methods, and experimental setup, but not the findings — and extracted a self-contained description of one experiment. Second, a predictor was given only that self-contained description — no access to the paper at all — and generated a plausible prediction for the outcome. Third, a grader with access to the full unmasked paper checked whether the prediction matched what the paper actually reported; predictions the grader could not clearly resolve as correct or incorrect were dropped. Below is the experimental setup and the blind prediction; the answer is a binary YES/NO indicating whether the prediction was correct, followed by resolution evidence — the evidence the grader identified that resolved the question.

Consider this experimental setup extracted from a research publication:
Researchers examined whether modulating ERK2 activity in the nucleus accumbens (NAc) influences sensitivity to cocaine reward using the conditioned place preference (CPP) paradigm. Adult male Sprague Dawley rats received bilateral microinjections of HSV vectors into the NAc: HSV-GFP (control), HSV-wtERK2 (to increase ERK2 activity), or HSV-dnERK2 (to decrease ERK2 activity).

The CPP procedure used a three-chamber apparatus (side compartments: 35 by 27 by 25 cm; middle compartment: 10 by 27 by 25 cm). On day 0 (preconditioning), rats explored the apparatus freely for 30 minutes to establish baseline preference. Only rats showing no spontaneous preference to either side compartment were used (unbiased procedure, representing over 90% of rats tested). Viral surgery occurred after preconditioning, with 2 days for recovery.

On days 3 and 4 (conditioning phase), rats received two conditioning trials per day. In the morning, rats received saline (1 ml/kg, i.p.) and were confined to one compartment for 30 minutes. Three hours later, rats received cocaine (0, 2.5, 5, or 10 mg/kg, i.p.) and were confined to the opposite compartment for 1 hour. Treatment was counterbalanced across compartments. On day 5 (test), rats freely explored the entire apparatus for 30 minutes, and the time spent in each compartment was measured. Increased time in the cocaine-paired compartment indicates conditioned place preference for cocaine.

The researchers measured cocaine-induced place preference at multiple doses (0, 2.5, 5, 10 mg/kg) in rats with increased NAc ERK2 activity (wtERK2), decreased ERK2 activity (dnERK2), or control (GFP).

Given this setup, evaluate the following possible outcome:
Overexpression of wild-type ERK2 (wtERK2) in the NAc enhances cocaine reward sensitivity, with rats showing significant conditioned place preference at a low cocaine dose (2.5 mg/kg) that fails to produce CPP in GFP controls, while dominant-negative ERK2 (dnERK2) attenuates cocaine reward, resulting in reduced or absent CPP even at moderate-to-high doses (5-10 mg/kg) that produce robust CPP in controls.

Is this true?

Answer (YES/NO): NO